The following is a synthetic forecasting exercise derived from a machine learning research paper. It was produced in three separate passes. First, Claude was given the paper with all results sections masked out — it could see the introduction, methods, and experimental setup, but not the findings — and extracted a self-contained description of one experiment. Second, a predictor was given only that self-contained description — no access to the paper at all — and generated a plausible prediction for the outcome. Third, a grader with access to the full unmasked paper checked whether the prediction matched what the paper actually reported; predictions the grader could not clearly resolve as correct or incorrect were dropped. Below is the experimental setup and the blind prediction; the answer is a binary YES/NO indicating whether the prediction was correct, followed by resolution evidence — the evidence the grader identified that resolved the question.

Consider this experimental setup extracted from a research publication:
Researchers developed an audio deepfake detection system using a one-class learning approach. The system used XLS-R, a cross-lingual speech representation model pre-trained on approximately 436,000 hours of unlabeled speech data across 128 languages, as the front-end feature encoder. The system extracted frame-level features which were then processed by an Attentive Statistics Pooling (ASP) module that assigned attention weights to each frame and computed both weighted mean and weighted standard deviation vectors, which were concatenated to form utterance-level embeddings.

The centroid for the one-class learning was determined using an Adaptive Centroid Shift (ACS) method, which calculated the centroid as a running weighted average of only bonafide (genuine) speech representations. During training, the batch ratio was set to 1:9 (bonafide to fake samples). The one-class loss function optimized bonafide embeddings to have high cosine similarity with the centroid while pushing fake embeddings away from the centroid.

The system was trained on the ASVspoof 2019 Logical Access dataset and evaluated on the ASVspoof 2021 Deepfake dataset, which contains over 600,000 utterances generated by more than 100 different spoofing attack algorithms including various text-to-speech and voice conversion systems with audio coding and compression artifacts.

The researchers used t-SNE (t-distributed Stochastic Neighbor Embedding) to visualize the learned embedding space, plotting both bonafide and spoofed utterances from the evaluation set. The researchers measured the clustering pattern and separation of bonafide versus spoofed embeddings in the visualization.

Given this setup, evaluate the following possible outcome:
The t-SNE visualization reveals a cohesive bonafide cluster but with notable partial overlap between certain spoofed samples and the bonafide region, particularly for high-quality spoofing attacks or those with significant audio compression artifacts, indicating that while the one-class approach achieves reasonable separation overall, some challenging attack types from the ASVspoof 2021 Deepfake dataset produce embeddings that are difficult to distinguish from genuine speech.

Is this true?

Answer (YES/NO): NO